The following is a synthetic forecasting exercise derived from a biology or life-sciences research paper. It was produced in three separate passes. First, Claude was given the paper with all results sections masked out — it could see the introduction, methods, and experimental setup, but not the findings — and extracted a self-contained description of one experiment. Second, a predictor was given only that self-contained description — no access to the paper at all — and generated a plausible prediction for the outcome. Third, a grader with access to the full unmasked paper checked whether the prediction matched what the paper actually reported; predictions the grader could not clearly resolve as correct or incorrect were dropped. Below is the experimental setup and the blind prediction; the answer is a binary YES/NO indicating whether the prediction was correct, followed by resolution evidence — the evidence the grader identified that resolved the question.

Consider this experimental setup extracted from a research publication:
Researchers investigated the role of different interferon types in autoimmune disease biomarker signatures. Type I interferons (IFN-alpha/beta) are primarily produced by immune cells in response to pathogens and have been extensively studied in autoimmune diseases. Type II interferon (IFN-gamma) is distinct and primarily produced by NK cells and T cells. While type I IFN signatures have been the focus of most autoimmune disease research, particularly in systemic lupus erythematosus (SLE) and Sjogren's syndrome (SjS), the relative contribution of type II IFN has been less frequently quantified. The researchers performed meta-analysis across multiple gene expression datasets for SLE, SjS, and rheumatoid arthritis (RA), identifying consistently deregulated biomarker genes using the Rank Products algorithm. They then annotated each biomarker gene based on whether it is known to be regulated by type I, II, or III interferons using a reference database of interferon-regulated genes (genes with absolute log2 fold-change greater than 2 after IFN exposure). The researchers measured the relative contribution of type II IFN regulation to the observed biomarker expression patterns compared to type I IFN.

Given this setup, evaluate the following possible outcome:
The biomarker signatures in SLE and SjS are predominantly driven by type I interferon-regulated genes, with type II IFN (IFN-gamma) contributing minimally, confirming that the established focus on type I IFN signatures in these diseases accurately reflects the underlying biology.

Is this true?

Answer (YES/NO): NO